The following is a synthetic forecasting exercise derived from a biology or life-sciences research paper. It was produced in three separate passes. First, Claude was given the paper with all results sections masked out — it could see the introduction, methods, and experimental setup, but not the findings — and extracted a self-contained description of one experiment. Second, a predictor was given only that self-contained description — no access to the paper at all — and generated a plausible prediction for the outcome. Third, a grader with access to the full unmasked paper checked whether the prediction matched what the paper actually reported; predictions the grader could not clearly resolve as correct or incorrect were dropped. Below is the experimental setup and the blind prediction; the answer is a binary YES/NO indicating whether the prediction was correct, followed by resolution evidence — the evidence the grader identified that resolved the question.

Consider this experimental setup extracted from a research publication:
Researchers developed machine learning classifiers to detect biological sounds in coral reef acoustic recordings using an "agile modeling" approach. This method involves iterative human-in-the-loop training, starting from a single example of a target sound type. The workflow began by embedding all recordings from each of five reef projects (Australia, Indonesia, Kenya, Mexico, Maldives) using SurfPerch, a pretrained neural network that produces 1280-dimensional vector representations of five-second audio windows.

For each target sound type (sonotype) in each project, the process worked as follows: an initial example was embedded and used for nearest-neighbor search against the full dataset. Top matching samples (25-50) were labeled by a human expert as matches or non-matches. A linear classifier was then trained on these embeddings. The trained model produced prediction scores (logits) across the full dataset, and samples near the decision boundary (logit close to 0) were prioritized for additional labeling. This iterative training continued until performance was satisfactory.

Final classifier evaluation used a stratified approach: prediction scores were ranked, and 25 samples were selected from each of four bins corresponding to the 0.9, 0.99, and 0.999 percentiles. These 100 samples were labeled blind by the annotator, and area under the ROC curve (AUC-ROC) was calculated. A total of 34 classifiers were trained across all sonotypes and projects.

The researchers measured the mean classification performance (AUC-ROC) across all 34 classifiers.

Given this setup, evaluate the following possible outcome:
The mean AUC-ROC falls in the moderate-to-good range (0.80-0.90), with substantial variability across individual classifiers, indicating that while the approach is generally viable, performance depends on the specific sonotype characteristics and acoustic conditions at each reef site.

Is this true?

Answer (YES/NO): NO